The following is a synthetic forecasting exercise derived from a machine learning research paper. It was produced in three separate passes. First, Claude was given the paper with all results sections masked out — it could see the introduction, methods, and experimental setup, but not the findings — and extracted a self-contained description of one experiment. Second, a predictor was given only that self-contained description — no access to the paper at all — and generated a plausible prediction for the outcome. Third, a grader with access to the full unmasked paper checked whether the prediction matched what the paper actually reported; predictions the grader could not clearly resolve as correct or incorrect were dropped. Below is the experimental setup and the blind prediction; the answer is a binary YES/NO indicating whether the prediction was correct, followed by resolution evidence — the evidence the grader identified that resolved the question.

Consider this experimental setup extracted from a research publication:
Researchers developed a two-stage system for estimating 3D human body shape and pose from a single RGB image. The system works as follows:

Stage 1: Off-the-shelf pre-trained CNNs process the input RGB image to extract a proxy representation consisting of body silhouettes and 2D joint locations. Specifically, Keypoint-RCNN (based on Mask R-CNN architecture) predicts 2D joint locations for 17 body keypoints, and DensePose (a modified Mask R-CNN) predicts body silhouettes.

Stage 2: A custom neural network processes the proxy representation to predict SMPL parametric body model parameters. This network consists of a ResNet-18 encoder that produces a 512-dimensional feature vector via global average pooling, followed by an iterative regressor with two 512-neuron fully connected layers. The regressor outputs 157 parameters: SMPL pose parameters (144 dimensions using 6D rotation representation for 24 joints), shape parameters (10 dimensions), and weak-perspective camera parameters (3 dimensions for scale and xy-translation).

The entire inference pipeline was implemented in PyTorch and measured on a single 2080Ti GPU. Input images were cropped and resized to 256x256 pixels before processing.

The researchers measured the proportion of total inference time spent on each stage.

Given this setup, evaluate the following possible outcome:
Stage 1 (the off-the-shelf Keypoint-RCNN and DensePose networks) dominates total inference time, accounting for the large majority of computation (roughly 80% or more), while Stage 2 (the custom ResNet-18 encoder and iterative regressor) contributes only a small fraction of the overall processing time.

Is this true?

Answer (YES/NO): YES